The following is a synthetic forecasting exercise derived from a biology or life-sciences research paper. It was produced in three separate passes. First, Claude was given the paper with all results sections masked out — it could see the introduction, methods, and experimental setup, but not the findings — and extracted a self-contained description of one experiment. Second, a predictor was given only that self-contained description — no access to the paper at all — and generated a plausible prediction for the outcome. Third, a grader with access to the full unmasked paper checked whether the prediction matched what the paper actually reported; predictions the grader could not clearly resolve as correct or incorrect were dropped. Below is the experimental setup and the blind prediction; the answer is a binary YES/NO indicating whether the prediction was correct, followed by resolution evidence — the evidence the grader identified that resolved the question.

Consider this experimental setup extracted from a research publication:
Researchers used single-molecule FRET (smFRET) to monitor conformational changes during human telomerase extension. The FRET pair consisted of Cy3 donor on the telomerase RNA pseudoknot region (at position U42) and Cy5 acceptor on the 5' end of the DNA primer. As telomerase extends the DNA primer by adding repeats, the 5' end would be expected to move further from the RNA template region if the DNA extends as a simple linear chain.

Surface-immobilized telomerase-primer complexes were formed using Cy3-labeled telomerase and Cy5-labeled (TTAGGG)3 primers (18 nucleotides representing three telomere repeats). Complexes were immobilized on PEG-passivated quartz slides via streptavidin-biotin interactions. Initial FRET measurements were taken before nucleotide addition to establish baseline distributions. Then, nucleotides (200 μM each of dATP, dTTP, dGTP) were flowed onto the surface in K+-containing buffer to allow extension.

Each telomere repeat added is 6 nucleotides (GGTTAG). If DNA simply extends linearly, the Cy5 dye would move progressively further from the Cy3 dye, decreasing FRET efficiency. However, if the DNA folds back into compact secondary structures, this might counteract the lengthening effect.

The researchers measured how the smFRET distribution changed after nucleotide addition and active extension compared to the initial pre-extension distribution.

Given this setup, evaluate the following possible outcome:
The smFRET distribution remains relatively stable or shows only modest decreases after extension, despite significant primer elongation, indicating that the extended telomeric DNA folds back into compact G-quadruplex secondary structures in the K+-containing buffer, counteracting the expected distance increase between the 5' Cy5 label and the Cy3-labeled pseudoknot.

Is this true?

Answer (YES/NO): NO